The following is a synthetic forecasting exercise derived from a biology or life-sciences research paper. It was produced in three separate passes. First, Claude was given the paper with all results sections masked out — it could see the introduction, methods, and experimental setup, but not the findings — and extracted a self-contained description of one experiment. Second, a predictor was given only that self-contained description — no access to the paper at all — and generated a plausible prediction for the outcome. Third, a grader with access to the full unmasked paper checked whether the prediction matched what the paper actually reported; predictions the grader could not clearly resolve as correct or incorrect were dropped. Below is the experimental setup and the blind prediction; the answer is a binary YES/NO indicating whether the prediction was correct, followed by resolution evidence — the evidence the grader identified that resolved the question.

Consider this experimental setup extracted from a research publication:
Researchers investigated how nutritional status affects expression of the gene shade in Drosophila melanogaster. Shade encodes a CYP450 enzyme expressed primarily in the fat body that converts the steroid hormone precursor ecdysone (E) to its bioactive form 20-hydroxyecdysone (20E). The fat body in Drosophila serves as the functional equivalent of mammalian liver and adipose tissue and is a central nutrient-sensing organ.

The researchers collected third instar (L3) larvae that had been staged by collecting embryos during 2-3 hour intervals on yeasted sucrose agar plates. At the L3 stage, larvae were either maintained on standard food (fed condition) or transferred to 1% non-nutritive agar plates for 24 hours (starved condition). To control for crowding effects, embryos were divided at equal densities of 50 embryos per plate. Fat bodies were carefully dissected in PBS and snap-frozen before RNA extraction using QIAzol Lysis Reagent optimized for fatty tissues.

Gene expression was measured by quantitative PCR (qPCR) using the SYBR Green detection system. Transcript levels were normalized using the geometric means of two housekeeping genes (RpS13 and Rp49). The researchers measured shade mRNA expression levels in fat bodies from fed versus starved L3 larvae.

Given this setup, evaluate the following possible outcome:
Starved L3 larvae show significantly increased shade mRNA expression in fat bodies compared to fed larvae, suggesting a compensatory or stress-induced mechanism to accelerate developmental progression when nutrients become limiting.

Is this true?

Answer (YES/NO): NO